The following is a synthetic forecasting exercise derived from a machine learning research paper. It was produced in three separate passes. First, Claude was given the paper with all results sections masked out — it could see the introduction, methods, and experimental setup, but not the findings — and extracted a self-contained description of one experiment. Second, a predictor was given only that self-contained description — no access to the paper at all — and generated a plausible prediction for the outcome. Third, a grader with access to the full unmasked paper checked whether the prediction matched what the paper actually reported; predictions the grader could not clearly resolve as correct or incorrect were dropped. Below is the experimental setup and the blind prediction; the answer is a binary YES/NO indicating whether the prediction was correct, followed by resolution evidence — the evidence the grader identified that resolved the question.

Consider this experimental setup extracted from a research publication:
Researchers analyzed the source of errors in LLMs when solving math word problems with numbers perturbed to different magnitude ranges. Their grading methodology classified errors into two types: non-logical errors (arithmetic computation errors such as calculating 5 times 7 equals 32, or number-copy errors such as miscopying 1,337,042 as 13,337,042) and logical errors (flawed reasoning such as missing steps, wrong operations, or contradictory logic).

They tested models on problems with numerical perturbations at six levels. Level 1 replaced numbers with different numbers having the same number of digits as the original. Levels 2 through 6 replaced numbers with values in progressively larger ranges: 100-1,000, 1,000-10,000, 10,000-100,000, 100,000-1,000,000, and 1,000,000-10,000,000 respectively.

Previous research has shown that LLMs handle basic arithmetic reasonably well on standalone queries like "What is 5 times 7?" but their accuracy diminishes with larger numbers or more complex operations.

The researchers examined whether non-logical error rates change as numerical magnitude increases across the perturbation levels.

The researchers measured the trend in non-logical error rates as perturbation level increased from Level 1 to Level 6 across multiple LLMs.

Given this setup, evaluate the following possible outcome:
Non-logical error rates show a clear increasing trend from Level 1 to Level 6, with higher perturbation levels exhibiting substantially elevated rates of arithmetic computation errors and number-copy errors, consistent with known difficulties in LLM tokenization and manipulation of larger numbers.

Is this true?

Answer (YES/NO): NO